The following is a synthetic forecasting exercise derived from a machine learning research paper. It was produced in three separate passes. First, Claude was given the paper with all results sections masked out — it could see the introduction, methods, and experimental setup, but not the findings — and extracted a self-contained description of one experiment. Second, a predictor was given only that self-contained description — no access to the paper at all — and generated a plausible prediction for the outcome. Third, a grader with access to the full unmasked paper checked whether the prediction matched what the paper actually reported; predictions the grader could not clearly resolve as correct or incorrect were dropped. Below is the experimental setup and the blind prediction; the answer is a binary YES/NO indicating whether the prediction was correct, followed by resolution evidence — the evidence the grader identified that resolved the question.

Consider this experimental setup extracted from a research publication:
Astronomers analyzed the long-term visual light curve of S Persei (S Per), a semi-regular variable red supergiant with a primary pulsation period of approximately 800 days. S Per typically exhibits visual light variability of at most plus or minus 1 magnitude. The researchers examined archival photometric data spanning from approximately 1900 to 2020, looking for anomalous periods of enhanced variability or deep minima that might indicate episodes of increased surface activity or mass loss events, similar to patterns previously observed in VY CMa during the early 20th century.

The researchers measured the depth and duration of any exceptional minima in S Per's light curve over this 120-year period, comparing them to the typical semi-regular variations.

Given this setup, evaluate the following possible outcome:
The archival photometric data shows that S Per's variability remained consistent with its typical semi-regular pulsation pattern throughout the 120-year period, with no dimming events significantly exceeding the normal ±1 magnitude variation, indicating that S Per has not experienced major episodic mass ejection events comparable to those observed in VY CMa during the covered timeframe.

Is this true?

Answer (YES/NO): NO